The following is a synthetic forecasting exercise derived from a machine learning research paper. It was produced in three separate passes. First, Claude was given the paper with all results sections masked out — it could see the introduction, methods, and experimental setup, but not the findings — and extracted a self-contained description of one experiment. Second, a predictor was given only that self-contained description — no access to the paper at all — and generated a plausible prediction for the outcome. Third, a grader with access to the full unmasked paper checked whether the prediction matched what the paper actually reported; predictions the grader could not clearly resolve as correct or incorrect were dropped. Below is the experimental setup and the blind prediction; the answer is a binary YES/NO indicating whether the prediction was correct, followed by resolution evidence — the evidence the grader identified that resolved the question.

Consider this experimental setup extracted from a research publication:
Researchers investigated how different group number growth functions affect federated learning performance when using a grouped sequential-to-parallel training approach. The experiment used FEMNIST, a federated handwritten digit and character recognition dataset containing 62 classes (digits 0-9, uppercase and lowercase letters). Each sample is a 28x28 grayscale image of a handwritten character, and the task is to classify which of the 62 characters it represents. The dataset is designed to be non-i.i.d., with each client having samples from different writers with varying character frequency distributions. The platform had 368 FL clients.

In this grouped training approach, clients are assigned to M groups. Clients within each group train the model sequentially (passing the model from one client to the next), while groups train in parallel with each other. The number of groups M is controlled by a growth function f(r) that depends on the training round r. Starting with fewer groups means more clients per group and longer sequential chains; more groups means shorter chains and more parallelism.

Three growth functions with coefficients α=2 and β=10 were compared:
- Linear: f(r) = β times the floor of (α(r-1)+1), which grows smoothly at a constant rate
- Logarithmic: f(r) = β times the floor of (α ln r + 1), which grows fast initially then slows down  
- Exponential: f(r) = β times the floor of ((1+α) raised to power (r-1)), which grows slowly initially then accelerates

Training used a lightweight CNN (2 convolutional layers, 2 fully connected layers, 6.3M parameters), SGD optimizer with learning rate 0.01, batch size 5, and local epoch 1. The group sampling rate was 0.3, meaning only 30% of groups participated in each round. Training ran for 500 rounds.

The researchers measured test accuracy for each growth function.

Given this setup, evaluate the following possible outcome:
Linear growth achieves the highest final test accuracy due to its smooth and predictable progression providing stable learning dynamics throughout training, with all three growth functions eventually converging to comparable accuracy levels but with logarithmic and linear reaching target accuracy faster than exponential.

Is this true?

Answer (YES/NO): NO